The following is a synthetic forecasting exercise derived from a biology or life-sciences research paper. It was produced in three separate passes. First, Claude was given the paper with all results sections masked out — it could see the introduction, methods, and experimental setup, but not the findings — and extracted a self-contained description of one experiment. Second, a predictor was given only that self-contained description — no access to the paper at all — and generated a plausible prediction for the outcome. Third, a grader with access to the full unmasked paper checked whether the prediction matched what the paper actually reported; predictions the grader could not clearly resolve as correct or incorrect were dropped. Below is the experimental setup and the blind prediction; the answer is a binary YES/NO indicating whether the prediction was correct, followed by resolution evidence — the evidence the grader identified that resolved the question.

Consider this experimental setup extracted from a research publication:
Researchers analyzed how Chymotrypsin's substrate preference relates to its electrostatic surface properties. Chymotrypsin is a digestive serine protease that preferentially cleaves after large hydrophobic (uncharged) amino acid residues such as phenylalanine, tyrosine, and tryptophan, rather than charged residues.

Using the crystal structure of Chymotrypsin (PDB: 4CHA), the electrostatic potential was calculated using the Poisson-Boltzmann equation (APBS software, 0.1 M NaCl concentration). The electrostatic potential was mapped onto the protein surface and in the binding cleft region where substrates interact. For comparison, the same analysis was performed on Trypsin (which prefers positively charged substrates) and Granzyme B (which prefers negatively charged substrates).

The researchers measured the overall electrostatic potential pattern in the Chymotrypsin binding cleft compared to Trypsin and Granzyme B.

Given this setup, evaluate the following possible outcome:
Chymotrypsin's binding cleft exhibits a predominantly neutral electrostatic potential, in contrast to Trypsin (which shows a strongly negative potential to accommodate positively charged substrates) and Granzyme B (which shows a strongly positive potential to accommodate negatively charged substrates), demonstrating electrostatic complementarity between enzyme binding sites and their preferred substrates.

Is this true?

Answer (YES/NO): YES